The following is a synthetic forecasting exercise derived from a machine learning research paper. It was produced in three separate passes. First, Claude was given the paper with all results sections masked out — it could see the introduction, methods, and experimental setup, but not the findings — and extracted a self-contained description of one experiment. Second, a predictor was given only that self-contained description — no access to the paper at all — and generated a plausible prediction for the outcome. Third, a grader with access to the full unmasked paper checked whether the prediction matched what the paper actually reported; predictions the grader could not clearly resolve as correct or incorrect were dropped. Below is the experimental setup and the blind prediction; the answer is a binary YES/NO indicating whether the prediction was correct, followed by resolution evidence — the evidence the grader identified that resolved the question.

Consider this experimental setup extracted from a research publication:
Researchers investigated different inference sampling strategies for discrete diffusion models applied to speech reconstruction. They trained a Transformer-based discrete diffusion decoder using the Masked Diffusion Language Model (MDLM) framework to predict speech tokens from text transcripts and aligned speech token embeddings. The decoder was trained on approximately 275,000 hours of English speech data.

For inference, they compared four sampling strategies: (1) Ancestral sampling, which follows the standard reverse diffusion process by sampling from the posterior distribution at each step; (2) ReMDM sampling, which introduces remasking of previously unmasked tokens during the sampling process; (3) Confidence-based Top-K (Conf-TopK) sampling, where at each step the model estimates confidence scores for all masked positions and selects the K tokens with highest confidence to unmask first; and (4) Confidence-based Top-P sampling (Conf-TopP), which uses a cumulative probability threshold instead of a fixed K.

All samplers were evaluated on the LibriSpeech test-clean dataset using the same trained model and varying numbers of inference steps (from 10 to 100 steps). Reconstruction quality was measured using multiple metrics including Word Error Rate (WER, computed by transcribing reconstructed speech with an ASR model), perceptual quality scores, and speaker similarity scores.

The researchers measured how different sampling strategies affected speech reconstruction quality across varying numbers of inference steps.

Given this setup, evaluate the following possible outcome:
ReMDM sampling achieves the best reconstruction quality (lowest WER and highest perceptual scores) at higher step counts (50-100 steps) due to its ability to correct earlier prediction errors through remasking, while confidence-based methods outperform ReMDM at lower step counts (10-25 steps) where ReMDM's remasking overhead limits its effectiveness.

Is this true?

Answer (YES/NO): NO